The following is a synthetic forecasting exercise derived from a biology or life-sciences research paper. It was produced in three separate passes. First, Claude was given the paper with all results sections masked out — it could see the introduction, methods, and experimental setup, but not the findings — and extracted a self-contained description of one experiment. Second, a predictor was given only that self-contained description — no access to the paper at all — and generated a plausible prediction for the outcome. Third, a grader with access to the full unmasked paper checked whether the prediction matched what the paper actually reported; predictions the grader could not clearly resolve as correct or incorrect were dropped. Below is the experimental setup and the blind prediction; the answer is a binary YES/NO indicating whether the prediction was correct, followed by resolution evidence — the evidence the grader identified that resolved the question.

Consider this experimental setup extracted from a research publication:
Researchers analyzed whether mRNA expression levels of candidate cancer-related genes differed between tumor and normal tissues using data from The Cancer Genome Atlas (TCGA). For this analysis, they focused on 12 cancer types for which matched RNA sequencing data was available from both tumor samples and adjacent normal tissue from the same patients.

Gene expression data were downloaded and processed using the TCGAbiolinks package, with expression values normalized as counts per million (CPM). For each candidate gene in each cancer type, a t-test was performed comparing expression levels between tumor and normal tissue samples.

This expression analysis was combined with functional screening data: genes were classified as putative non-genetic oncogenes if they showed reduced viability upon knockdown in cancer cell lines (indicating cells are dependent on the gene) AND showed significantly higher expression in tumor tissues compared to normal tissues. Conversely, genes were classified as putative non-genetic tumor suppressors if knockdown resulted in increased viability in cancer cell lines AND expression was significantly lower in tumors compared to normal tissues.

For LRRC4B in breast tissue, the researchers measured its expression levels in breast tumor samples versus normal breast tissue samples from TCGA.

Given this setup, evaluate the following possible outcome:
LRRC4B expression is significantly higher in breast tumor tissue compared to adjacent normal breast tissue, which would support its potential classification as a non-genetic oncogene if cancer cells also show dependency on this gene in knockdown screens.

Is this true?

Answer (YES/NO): NO